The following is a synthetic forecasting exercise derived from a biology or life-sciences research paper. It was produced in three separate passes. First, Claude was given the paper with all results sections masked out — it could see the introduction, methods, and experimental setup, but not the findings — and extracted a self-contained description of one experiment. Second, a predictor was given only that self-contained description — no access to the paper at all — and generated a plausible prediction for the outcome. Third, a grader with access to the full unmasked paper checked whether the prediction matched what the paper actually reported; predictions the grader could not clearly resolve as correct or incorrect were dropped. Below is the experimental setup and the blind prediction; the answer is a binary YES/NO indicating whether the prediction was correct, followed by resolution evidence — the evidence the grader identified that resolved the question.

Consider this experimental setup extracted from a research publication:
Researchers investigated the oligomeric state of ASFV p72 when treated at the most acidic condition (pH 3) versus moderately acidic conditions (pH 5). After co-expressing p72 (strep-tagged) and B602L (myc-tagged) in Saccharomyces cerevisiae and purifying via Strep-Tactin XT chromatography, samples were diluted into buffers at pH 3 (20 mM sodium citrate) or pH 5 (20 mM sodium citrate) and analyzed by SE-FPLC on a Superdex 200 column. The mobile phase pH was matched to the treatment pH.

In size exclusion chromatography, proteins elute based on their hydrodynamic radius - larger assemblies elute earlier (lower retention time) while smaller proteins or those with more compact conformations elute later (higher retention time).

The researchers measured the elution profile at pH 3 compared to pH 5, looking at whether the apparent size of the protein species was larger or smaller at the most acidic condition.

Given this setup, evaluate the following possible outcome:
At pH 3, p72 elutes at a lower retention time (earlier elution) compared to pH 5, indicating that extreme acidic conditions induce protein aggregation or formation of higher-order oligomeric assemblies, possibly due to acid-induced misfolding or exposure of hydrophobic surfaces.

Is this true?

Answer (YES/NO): NO